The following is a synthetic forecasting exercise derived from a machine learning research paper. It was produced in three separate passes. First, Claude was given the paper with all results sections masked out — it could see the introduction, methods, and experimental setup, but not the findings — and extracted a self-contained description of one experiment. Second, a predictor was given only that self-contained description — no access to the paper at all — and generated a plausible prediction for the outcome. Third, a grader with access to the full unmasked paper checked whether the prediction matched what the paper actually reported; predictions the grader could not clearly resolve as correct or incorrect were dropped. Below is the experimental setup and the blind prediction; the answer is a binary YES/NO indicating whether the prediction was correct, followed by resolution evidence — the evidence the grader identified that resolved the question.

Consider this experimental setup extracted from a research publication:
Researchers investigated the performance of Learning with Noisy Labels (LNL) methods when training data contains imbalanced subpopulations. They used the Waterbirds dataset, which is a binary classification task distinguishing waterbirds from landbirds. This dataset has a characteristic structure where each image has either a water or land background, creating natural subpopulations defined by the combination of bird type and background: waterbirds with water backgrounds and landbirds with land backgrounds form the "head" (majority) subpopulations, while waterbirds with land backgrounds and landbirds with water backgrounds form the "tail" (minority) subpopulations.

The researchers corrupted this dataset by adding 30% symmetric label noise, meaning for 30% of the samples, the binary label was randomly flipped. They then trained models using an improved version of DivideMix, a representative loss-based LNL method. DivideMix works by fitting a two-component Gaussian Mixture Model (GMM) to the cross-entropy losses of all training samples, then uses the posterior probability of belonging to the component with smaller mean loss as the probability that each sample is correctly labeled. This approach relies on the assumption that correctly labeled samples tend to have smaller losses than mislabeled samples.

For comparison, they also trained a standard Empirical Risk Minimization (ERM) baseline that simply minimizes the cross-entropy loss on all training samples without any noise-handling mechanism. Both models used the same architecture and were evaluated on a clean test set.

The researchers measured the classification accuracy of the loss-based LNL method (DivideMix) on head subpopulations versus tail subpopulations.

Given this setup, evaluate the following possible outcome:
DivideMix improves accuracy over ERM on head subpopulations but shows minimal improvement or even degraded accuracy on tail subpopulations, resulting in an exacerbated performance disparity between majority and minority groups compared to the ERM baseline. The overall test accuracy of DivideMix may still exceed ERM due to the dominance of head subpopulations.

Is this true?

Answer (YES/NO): NO